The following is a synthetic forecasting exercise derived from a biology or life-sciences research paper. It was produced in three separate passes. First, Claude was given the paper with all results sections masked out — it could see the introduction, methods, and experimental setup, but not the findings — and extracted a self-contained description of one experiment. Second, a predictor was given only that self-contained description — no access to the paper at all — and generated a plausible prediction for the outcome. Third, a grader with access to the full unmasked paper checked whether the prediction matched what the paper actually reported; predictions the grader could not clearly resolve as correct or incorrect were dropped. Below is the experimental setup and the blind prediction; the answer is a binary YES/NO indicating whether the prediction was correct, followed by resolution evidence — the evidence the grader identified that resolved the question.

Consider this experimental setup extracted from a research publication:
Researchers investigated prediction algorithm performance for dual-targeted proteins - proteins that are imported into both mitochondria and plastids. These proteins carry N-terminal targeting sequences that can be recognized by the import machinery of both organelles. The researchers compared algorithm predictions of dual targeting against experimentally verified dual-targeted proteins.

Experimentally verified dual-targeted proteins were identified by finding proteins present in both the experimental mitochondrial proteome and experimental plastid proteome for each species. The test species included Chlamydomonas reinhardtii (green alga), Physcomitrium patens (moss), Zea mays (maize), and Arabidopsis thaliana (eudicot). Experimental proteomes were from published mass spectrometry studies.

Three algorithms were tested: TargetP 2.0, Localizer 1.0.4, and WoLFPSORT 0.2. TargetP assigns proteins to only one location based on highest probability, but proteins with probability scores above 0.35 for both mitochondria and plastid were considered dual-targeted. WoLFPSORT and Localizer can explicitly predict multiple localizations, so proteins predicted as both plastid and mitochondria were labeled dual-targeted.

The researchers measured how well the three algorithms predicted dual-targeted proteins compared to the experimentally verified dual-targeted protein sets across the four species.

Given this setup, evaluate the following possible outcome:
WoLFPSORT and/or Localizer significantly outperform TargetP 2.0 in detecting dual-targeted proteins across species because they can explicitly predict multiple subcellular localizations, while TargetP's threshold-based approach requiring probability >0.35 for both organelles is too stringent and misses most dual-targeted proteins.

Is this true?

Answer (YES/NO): NO